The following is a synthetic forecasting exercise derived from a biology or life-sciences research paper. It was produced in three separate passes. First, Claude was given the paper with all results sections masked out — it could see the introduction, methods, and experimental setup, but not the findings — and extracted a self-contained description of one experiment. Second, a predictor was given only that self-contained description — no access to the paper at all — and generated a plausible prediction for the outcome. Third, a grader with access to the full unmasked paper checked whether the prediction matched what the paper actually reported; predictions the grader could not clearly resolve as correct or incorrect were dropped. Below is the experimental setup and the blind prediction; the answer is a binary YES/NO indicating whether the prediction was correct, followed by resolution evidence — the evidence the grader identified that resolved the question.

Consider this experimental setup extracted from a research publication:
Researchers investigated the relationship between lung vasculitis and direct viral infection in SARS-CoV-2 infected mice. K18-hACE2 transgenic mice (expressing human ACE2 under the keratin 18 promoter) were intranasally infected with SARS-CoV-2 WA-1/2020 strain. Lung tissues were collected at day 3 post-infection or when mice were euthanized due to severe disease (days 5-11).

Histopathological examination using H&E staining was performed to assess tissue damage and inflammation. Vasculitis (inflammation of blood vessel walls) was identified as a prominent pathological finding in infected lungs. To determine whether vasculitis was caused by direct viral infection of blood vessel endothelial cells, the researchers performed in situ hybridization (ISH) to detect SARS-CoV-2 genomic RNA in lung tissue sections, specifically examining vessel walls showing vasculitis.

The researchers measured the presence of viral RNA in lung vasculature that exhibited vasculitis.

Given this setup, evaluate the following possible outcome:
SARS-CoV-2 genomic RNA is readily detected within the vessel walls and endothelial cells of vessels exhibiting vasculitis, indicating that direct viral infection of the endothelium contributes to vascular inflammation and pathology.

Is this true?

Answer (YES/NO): NO